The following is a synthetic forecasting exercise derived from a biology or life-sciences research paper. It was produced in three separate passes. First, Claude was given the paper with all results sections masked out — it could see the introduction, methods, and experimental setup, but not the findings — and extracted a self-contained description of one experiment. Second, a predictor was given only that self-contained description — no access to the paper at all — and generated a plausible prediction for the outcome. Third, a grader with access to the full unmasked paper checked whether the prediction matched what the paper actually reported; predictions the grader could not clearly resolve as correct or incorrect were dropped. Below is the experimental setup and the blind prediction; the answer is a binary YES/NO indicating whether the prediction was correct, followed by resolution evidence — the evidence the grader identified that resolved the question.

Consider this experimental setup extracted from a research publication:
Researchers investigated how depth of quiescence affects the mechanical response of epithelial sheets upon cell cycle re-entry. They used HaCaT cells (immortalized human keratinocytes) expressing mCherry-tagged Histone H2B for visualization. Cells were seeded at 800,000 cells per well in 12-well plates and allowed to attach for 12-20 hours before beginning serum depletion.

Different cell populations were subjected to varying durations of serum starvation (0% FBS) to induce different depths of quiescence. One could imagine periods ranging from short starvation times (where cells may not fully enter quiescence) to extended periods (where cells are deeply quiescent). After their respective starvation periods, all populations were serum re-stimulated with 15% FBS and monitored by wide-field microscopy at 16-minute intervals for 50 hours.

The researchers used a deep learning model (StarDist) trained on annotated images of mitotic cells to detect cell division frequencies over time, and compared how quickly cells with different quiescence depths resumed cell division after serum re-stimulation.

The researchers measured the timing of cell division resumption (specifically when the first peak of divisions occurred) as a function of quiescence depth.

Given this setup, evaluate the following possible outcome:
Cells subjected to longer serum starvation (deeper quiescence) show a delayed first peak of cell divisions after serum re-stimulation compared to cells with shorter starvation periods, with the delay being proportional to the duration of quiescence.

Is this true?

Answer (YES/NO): YES